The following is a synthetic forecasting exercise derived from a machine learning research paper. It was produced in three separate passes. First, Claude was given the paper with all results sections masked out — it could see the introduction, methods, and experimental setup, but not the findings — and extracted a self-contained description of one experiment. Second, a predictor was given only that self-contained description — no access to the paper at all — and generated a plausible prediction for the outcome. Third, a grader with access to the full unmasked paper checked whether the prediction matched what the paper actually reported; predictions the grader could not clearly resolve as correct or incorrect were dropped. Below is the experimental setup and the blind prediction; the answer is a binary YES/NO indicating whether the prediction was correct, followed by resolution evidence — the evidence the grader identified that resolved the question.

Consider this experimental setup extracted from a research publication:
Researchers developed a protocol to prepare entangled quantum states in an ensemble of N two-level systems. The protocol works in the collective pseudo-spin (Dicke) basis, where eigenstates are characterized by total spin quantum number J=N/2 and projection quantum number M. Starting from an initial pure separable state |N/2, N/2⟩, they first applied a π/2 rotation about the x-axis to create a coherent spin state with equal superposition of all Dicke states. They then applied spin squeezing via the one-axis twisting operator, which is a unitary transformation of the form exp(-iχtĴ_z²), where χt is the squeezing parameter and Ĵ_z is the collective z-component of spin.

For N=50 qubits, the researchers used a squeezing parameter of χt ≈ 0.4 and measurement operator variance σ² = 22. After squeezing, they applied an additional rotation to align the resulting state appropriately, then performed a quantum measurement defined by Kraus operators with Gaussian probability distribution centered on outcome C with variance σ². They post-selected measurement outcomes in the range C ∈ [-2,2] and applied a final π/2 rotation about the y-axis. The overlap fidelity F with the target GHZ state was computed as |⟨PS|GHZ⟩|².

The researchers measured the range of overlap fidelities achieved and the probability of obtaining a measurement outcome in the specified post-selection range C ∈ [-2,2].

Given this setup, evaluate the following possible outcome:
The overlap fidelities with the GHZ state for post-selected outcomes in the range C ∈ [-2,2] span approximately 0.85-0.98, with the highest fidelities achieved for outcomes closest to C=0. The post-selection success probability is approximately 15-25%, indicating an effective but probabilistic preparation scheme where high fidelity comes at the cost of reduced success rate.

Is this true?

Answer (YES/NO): NO